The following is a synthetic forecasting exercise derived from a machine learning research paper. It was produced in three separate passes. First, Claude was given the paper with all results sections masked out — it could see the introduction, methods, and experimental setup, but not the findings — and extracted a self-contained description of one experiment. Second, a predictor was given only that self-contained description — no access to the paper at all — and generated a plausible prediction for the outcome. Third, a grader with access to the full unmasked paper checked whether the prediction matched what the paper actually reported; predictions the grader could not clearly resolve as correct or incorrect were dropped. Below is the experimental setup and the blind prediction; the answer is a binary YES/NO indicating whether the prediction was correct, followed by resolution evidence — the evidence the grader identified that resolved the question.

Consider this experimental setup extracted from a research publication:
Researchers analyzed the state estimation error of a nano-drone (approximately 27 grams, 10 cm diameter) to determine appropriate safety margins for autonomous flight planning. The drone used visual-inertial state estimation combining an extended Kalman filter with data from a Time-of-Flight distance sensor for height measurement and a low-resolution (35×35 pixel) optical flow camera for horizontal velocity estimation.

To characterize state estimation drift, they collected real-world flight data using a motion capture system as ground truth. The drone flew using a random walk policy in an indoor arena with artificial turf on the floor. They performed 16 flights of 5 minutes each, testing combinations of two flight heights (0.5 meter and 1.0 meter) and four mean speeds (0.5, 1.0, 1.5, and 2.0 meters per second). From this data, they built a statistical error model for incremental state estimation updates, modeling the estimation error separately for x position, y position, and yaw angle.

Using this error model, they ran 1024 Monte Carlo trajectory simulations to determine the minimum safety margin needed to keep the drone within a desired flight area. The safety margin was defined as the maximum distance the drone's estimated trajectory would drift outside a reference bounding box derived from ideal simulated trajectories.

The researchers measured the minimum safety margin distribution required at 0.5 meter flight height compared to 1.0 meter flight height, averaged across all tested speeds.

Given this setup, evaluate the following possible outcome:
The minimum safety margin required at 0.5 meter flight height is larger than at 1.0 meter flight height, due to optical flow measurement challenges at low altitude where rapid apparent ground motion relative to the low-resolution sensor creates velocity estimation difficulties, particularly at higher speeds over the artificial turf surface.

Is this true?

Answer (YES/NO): NO